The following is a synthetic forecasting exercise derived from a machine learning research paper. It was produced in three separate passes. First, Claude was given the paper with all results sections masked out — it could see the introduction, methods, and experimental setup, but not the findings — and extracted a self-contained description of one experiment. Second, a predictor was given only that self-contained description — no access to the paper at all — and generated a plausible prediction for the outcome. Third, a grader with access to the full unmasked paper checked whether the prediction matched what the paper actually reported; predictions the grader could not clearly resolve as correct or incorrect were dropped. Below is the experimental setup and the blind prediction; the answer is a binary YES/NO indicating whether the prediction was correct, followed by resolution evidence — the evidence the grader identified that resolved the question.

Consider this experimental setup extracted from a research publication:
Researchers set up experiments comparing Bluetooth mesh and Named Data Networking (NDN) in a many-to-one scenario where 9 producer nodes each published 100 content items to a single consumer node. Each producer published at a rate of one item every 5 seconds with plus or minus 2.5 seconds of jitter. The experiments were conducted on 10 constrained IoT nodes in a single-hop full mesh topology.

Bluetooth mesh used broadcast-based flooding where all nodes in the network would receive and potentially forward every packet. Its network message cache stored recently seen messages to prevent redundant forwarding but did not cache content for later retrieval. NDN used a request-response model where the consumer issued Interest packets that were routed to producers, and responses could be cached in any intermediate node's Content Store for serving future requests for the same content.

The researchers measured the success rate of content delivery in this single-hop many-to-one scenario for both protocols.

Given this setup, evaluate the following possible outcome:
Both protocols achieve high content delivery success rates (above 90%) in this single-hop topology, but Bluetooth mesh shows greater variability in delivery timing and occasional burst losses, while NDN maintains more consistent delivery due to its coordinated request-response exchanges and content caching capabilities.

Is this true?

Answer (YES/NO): NO